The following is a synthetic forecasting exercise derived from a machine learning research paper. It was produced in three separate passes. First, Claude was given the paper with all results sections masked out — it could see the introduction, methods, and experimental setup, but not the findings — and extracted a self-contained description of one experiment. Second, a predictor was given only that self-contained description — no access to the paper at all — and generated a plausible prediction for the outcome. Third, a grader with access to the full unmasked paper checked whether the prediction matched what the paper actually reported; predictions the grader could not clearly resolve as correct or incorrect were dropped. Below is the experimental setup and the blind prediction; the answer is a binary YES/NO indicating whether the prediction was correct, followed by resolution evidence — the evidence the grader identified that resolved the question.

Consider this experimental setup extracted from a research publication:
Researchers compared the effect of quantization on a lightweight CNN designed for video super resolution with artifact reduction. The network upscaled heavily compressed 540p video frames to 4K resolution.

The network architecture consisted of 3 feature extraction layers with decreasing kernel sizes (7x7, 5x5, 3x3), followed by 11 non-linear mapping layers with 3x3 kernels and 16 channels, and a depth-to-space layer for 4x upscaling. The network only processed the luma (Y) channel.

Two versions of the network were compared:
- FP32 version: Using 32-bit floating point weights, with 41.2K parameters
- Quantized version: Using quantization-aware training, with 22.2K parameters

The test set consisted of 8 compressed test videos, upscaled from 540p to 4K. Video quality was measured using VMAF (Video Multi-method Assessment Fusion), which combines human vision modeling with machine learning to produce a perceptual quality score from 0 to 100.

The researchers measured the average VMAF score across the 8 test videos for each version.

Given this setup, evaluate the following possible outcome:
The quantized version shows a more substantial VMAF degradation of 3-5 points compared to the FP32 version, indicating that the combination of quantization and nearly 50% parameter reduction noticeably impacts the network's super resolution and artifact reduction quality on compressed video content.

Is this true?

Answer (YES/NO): NO